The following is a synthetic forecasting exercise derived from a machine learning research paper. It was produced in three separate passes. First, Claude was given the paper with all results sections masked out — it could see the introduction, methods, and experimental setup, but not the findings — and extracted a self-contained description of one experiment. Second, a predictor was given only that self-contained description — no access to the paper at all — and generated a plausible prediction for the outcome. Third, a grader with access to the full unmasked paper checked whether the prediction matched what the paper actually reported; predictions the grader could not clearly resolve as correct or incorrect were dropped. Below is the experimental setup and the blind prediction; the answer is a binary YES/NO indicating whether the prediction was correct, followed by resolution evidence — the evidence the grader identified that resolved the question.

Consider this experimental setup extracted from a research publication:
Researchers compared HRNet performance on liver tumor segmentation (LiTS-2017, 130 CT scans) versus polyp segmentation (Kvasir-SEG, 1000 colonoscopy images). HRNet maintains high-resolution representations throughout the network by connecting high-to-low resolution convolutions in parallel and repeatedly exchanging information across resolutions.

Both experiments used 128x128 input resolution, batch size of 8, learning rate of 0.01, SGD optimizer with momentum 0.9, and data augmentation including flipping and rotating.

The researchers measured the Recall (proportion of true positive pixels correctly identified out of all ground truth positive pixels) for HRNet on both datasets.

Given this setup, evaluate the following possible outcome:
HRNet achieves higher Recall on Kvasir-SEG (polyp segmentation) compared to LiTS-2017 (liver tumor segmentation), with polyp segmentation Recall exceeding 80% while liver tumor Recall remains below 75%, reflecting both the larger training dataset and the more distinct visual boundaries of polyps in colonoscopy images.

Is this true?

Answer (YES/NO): NO